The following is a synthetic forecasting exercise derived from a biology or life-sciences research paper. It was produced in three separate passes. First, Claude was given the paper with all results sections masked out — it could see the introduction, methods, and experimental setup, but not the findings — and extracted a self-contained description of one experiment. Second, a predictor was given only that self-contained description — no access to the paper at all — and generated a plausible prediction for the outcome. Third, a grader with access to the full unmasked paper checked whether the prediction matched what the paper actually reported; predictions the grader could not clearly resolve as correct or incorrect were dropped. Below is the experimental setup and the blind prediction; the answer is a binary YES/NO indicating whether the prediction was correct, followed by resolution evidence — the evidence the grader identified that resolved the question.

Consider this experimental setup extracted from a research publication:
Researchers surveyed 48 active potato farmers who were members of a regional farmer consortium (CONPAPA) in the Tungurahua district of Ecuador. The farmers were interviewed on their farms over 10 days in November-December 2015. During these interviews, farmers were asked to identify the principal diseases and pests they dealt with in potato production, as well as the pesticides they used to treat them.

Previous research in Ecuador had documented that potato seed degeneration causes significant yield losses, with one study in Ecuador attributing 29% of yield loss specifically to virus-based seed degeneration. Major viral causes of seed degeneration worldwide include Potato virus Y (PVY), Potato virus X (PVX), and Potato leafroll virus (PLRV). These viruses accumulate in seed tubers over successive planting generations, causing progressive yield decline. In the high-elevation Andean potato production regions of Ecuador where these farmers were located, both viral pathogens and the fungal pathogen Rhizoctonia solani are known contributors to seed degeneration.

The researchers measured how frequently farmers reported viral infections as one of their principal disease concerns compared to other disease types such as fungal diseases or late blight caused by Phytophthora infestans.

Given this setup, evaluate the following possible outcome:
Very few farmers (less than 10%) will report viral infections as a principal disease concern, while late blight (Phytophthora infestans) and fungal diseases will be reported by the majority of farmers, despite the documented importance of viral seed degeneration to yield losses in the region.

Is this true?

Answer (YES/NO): YES